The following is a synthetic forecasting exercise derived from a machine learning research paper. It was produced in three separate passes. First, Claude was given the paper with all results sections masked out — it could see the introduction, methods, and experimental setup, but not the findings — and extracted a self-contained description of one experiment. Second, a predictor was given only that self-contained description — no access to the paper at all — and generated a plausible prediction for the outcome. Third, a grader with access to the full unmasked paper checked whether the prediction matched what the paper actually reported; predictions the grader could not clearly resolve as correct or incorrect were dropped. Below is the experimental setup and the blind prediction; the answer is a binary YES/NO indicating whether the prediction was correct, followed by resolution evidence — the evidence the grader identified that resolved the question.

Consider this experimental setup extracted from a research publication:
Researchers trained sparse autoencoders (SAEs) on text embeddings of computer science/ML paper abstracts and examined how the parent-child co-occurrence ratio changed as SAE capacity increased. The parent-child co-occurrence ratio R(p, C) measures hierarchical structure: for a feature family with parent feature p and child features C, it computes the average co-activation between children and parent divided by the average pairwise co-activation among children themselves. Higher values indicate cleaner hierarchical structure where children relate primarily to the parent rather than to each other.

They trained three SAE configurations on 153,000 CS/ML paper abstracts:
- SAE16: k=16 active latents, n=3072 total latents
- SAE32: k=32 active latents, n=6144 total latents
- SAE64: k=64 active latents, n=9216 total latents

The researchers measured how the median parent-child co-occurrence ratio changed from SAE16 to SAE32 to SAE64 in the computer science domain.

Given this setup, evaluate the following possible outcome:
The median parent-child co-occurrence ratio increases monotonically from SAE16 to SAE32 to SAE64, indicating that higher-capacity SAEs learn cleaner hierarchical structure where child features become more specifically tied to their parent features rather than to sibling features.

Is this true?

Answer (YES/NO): NO